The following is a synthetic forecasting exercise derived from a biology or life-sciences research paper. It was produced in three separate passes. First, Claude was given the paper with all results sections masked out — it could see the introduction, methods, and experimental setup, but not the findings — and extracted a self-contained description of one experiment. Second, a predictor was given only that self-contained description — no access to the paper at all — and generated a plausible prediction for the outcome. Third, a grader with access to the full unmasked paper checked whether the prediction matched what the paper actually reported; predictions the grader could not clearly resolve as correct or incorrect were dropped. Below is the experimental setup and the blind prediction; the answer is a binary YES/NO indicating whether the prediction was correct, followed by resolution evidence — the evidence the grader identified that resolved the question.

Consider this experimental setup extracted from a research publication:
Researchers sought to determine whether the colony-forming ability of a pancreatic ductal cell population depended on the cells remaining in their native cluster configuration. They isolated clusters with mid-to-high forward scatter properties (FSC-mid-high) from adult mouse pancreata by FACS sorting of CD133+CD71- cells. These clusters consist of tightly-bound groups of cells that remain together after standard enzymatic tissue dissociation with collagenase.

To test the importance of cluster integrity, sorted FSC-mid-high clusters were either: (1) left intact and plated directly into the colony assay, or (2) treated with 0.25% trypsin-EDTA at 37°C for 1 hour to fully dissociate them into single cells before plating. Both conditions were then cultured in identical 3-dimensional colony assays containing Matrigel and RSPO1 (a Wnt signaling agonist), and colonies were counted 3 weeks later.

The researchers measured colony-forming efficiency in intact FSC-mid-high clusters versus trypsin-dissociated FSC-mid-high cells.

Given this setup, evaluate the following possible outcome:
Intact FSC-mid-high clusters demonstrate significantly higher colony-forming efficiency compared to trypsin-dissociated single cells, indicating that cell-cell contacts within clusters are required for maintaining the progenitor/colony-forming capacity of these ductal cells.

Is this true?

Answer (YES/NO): NO